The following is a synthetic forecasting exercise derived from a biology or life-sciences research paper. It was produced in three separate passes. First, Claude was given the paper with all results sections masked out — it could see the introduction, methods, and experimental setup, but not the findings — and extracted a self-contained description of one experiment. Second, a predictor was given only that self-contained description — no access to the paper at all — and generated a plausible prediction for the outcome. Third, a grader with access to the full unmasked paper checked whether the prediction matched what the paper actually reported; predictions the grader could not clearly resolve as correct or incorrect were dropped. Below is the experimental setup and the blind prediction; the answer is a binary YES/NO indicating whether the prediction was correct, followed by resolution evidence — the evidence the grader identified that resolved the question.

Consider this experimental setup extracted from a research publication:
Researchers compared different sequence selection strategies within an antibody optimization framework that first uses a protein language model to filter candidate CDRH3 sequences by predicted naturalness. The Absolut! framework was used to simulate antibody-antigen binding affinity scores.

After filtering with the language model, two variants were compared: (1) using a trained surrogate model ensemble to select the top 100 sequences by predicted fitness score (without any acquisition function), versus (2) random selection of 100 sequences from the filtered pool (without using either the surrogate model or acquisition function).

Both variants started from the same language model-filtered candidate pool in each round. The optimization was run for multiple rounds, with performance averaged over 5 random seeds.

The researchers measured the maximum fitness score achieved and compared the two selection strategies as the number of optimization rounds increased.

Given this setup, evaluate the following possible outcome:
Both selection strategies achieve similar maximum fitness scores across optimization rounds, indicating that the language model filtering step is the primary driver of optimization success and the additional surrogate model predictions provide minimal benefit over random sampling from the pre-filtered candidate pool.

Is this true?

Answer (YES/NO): NO